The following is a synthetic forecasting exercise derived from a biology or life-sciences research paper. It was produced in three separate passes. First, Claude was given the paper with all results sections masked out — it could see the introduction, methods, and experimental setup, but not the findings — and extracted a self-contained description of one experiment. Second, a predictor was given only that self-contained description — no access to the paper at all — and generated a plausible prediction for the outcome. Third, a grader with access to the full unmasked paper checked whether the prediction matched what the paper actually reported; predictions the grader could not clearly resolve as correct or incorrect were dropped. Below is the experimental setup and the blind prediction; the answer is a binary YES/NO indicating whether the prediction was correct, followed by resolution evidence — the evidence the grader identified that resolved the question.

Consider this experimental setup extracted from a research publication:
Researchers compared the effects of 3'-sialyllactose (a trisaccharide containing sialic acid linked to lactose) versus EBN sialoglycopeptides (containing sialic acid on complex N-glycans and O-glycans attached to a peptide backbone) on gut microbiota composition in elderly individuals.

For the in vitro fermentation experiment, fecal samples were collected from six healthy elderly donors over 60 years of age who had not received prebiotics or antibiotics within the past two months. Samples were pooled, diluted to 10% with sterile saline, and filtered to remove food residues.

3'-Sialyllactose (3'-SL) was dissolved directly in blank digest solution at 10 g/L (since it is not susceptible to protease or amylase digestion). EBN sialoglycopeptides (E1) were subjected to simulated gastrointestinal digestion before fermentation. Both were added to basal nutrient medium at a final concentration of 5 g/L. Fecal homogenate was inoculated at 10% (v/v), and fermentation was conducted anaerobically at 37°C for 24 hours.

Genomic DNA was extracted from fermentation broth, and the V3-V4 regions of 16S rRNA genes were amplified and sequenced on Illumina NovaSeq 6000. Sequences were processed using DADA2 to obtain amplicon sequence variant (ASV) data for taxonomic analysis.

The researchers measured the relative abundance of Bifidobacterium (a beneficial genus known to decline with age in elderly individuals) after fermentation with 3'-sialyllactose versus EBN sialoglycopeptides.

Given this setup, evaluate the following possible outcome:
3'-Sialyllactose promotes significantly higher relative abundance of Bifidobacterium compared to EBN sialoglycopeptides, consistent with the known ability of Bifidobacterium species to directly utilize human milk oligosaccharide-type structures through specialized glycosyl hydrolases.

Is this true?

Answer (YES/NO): YES